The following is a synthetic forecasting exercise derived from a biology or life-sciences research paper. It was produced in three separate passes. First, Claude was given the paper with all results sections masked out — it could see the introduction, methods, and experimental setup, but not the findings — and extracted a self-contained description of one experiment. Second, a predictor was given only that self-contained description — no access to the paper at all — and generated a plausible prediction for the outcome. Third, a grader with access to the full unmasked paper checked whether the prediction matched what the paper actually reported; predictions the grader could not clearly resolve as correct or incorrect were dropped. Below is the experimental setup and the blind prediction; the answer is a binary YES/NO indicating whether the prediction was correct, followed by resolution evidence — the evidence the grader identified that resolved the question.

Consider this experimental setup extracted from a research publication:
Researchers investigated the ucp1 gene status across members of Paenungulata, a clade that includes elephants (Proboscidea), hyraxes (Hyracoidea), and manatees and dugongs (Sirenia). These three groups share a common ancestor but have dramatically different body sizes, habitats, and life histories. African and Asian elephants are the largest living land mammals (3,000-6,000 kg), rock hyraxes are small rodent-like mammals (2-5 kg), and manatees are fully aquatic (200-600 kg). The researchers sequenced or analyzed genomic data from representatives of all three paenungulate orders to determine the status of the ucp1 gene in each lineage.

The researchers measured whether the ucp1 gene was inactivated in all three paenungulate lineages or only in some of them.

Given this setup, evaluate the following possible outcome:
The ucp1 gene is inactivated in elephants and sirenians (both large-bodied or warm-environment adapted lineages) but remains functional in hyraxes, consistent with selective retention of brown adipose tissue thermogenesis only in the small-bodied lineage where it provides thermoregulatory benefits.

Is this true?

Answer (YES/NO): NO